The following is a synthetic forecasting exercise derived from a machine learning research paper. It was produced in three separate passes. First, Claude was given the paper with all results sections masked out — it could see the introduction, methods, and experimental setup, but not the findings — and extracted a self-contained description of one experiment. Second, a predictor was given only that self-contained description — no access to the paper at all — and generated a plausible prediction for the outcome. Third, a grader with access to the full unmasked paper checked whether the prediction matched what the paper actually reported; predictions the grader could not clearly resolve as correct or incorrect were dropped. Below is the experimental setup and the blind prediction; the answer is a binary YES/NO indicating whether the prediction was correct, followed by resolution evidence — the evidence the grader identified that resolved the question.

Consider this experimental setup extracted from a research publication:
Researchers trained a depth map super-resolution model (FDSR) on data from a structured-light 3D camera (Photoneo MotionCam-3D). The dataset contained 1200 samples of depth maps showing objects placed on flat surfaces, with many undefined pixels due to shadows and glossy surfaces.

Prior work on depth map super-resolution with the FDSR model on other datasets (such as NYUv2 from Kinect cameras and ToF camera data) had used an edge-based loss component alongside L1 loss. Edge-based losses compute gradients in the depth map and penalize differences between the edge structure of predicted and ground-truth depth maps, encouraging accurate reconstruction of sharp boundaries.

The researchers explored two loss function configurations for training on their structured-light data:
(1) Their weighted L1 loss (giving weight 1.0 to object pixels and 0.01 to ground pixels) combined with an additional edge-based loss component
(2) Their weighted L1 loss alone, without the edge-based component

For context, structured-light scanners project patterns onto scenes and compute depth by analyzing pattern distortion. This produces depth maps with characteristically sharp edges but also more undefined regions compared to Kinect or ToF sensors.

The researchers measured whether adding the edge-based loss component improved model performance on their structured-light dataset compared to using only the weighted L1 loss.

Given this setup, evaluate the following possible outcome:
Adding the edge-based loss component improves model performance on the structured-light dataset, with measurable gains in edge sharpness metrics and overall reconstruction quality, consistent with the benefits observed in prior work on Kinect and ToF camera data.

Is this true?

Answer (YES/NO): NO